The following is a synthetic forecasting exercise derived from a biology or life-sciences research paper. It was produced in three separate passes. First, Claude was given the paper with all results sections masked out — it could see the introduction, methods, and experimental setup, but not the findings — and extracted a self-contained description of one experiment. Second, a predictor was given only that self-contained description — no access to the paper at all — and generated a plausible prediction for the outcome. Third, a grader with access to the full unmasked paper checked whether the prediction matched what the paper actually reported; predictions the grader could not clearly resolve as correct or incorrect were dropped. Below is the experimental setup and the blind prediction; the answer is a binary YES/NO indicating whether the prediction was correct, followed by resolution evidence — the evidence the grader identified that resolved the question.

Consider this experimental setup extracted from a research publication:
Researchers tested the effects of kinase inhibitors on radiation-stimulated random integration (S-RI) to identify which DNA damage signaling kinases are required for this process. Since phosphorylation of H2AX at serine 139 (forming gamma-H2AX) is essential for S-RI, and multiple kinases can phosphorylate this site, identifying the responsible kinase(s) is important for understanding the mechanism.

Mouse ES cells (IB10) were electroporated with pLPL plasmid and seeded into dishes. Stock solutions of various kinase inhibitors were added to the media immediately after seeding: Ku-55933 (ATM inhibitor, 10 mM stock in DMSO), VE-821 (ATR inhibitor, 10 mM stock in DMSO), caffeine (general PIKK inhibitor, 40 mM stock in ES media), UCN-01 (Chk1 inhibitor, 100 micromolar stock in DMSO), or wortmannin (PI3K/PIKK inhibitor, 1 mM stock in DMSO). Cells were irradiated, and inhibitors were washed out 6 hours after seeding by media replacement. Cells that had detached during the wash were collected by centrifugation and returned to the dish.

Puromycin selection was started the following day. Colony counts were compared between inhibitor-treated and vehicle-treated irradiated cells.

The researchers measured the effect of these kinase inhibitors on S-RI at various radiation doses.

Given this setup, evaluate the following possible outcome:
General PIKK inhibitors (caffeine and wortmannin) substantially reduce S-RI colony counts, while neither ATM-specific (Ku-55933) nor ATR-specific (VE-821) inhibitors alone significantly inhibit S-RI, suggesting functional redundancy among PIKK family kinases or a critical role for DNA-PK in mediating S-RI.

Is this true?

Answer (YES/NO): NO